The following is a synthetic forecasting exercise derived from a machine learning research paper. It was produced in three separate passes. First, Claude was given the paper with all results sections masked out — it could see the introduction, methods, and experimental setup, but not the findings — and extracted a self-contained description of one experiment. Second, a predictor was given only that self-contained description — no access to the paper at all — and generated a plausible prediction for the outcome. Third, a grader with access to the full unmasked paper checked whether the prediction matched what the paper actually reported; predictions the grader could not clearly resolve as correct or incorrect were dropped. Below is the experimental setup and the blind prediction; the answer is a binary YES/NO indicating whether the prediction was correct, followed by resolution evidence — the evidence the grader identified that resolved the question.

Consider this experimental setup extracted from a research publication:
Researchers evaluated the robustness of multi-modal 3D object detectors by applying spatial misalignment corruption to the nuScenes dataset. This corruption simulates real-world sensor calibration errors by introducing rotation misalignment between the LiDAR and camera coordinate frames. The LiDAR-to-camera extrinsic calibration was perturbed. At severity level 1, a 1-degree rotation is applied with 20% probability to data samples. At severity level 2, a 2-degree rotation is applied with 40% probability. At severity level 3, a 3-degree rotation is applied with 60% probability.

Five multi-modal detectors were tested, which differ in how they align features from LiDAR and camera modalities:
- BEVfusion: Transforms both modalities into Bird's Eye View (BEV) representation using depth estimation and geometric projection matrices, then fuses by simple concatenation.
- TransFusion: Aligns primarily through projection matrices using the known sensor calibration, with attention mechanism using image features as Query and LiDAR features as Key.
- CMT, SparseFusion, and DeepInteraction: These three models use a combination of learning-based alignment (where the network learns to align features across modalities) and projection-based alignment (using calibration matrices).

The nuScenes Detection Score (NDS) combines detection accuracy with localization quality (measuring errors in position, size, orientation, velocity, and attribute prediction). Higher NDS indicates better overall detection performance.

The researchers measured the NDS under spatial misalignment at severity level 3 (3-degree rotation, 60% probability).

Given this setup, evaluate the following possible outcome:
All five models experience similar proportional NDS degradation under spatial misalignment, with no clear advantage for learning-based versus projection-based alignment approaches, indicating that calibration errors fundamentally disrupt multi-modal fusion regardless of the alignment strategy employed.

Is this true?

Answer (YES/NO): NO